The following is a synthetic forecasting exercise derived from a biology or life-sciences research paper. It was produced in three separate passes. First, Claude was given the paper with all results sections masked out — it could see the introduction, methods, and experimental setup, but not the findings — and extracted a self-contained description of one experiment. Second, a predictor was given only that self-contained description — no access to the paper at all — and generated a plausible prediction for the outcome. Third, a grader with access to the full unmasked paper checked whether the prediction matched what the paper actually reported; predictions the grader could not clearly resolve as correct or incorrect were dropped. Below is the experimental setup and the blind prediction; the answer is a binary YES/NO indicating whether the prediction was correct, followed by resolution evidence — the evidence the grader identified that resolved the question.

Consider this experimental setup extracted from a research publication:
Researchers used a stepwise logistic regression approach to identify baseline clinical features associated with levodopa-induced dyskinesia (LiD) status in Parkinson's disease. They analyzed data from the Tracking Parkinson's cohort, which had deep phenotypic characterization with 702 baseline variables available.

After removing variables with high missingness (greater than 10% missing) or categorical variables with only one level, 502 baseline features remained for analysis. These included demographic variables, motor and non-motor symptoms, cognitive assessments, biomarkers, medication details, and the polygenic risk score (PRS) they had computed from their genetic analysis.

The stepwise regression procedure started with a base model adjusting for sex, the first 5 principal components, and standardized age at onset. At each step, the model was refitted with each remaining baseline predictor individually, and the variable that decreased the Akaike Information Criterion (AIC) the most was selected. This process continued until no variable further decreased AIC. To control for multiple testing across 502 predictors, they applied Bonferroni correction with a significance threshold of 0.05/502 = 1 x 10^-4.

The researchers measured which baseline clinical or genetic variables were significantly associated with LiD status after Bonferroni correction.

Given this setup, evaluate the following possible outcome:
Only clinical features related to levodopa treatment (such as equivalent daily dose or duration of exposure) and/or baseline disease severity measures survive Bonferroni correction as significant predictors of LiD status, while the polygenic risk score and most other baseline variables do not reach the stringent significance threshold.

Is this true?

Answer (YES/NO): NO